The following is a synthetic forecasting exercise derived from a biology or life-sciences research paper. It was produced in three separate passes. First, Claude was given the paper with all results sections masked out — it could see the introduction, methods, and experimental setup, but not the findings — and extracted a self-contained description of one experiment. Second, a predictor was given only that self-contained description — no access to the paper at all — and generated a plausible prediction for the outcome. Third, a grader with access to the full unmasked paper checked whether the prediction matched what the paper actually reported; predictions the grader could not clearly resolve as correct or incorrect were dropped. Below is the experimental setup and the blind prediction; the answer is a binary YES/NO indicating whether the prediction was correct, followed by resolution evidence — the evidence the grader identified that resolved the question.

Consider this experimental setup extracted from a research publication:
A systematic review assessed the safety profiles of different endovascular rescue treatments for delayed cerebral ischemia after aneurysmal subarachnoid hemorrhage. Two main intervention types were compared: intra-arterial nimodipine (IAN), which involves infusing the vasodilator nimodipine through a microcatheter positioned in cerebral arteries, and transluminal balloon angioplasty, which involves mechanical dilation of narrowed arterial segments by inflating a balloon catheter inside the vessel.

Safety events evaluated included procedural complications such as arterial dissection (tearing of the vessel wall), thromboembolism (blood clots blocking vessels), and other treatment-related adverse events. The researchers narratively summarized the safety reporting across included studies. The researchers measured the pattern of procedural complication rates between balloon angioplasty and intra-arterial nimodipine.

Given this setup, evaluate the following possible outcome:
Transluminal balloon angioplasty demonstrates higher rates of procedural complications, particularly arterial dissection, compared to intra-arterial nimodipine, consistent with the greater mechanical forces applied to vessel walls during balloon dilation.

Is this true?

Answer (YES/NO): YES